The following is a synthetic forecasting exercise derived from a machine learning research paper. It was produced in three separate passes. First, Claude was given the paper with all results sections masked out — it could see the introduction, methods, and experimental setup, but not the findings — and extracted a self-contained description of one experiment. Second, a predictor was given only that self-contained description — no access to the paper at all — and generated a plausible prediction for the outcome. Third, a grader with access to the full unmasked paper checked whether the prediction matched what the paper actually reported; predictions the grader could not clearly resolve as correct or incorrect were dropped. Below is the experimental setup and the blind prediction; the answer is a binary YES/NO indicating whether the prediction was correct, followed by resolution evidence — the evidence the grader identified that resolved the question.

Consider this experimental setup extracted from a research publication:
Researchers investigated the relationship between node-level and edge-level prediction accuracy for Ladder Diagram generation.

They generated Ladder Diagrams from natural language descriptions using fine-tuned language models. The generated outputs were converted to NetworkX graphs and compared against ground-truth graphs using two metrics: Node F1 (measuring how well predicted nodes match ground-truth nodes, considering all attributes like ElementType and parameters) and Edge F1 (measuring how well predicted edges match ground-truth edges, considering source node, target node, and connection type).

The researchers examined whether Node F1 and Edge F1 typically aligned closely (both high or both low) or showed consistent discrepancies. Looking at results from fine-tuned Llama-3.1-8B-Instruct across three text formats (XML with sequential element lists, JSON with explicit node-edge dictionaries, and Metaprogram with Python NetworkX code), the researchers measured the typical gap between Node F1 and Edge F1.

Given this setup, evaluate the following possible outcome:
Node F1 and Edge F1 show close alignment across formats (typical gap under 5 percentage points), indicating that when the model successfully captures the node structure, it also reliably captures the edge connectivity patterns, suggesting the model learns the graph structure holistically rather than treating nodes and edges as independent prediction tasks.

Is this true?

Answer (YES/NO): NO